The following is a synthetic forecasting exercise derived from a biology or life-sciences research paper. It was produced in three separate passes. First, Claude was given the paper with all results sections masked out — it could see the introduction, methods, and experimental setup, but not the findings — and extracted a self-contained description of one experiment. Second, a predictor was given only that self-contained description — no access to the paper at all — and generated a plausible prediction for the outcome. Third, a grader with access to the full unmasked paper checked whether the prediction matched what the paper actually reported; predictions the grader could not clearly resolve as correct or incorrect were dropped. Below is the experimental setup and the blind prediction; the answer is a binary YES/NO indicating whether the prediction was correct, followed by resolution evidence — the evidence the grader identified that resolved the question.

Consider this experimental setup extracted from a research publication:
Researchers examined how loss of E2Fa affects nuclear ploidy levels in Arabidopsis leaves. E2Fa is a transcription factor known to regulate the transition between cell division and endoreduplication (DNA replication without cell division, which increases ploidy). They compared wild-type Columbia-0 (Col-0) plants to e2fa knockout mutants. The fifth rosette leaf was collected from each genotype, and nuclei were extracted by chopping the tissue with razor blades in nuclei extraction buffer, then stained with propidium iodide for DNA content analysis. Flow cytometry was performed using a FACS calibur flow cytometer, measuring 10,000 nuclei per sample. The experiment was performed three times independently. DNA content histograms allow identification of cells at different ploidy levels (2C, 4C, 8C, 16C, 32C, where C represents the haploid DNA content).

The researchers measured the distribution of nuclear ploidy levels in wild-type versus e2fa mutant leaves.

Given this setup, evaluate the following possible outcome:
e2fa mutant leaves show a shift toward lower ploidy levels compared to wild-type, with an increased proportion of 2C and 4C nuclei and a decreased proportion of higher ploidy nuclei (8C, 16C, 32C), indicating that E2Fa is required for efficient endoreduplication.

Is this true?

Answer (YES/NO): YES